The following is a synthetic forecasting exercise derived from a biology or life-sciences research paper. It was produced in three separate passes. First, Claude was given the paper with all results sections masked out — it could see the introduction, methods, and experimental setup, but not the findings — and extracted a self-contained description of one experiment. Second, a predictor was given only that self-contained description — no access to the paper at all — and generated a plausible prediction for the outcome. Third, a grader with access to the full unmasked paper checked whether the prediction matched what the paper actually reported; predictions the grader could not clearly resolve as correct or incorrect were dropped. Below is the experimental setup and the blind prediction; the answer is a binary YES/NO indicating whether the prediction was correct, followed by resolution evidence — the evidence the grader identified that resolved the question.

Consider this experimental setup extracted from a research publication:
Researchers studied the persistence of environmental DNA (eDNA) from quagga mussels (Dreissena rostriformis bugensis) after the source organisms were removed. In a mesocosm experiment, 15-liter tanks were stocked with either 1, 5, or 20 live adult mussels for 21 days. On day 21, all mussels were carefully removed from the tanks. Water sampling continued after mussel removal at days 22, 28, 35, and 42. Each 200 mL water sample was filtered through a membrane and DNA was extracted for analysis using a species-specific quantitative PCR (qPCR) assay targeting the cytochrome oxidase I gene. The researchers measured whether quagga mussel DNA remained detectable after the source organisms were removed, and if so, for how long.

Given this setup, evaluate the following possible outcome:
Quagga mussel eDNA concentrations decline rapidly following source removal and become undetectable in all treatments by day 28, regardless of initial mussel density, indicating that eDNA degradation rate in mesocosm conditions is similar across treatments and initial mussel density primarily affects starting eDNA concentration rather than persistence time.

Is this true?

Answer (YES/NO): NO